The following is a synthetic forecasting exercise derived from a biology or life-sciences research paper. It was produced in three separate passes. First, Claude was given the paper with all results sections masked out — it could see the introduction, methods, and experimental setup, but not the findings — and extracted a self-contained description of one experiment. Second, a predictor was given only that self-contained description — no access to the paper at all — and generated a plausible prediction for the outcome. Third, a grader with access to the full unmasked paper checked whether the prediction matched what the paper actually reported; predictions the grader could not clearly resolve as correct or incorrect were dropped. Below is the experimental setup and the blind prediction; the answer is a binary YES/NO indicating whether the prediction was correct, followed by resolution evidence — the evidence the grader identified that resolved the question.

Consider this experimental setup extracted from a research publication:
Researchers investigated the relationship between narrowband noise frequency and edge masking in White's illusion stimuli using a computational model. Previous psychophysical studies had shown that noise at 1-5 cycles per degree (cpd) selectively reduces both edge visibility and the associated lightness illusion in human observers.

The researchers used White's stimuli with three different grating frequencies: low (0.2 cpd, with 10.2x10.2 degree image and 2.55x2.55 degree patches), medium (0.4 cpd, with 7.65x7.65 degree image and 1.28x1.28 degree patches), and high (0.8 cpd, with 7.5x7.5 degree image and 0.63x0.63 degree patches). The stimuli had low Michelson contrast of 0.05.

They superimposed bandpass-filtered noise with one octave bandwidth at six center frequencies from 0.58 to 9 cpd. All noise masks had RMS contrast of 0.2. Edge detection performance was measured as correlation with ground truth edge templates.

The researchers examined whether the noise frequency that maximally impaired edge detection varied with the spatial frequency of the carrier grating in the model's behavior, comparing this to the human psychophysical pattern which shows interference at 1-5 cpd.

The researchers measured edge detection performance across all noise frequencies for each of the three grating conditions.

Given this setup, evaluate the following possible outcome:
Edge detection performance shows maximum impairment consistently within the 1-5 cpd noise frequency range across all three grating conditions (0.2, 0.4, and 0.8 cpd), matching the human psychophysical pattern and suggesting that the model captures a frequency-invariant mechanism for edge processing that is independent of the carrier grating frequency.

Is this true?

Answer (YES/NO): YES